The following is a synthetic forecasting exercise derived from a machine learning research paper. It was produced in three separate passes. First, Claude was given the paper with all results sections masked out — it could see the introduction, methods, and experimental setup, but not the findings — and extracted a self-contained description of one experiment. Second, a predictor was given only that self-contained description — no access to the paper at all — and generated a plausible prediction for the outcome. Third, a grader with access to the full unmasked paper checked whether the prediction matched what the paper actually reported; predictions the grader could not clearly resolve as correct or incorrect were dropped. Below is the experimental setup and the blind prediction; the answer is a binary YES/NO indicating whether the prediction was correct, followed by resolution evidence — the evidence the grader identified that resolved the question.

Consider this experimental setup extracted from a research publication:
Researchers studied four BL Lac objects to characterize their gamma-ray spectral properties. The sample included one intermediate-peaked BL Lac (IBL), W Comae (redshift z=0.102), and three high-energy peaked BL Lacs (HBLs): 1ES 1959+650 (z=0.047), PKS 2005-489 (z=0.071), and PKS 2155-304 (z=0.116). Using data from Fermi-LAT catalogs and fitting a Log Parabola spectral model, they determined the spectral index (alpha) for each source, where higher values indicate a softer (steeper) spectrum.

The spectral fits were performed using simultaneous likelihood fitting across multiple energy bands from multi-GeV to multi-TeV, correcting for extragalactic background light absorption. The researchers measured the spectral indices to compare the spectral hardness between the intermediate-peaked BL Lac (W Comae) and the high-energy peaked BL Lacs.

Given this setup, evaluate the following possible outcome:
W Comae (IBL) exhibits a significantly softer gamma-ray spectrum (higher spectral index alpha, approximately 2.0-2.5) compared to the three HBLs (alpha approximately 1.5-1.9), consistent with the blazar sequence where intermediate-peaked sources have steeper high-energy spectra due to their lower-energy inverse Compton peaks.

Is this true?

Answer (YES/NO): NO